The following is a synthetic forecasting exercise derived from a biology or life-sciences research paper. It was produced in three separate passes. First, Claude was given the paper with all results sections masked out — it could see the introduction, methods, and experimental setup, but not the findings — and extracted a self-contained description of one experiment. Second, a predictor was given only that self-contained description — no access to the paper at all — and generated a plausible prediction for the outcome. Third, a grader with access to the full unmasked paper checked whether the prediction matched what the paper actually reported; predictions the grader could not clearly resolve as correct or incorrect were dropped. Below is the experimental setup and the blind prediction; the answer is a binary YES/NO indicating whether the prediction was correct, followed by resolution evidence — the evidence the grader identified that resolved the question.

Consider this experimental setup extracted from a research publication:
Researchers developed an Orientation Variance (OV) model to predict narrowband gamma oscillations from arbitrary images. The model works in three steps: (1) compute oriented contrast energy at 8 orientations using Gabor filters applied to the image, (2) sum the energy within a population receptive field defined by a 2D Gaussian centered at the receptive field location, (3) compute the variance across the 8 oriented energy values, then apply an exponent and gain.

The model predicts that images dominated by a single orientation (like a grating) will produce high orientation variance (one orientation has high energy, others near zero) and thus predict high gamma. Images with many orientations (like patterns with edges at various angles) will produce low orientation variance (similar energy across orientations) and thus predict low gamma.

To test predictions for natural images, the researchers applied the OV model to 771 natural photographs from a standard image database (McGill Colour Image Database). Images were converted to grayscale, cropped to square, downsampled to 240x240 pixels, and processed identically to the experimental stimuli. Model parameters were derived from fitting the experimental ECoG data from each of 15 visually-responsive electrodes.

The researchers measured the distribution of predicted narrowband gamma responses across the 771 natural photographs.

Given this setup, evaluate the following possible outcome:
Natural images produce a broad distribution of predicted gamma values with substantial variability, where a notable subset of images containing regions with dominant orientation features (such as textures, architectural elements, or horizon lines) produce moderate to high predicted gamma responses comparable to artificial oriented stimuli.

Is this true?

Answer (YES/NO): NO